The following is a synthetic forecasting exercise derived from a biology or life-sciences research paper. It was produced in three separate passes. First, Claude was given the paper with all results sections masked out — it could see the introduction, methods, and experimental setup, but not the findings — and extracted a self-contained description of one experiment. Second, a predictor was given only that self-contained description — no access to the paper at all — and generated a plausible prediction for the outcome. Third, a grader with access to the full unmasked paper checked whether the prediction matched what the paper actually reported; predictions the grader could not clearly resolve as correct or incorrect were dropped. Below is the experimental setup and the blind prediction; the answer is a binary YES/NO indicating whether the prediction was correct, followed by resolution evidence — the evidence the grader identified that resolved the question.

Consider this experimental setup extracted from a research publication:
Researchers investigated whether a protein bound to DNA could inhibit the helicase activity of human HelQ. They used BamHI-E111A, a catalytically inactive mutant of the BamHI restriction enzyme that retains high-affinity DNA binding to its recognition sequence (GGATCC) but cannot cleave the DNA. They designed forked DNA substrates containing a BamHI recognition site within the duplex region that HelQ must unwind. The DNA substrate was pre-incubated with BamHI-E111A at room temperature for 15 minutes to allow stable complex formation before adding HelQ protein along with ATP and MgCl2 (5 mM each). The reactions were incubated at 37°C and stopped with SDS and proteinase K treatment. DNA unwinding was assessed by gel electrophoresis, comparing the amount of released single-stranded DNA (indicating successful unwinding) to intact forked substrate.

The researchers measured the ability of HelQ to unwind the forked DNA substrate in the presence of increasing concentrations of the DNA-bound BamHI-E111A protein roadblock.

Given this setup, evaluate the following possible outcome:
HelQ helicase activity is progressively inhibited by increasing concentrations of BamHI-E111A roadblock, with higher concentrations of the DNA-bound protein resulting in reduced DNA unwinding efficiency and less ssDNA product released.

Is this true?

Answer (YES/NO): YES